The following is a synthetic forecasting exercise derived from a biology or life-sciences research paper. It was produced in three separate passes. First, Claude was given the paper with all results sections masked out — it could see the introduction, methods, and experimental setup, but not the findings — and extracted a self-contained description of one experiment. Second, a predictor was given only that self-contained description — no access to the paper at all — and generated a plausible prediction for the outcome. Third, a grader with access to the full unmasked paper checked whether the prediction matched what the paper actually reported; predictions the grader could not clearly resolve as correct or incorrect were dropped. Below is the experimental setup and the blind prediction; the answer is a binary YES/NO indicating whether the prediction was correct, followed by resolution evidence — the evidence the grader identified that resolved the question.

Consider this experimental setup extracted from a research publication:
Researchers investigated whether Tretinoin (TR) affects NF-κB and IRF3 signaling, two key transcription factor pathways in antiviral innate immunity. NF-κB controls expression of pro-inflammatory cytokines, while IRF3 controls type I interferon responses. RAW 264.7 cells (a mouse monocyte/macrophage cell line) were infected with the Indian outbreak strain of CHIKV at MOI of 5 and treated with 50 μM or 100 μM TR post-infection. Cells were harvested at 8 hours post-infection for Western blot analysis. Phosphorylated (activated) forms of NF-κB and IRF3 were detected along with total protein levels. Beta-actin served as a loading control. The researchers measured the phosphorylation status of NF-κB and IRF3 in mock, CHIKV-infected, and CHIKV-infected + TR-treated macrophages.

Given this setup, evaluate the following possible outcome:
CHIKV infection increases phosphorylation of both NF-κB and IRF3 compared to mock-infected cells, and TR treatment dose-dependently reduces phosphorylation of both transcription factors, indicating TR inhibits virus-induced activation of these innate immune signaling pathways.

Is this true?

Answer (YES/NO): NO